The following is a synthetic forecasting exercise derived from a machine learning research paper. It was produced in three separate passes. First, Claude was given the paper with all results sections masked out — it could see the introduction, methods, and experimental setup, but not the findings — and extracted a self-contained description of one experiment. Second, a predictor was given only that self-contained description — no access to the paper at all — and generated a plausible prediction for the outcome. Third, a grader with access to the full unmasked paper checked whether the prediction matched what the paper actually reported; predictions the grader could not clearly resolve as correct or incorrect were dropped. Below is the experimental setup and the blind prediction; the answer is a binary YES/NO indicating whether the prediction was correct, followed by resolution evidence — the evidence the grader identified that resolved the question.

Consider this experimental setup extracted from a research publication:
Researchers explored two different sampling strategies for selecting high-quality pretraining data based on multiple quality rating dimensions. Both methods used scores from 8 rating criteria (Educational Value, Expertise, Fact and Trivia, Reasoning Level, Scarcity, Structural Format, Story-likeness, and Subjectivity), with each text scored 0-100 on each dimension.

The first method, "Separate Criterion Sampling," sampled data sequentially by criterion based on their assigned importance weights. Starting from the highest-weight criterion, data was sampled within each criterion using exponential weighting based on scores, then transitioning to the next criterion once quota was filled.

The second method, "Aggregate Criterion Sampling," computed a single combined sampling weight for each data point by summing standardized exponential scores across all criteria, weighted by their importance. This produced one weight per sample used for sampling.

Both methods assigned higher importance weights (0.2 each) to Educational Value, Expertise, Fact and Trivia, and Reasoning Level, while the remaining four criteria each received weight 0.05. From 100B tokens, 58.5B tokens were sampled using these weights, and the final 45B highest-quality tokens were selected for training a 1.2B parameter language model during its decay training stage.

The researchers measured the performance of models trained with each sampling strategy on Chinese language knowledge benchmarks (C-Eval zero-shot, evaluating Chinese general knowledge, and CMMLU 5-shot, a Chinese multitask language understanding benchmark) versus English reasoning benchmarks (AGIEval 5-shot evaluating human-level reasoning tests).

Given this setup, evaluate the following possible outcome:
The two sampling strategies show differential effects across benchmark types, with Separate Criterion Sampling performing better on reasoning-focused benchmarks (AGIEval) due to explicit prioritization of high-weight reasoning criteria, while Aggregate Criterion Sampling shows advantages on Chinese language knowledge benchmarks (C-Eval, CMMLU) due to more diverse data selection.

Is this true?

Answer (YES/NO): NO